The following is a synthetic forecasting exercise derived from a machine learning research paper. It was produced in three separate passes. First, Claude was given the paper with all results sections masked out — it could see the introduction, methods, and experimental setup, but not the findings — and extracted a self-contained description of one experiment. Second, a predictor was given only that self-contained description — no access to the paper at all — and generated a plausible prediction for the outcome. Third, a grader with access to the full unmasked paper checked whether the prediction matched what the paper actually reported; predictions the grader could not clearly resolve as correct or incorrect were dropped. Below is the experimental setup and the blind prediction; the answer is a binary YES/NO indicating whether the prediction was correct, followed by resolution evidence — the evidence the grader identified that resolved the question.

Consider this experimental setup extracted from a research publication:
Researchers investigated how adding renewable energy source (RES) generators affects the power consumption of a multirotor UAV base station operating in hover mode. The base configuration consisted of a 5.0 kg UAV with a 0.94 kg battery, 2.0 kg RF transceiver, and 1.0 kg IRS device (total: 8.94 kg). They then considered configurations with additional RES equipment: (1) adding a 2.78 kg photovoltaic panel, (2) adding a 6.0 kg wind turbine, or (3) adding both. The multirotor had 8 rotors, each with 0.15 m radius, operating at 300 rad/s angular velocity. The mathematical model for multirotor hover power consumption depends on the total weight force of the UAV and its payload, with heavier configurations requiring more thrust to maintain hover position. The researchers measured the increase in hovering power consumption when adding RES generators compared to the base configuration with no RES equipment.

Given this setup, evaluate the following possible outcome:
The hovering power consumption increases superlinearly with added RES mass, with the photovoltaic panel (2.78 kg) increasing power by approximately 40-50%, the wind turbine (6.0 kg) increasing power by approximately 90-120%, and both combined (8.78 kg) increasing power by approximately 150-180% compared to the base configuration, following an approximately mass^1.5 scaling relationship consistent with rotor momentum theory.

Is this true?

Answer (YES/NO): NO